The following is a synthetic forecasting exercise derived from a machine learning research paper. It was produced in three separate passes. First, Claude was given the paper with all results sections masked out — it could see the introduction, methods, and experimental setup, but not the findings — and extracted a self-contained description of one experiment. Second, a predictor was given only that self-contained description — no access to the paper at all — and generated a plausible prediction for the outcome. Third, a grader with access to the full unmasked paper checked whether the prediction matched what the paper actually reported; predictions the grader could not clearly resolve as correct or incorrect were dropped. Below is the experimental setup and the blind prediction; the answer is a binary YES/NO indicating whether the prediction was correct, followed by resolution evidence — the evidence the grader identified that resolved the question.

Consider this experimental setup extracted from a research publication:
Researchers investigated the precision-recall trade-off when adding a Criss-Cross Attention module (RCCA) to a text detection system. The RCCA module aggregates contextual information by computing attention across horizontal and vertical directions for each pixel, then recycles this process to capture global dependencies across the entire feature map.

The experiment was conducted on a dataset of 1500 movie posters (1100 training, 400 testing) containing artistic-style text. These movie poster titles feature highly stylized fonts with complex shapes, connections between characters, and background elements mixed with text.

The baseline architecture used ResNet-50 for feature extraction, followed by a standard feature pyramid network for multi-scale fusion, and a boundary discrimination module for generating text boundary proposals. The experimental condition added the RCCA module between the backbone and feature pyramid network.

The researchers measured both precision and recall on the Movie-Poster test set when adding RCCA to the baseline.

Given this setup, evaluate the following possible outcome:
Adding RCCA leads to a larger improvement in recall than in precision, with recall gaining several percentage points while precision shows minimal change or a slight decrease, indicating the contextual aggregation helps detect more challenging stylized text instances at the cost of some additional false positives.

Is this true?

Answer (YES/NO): NO